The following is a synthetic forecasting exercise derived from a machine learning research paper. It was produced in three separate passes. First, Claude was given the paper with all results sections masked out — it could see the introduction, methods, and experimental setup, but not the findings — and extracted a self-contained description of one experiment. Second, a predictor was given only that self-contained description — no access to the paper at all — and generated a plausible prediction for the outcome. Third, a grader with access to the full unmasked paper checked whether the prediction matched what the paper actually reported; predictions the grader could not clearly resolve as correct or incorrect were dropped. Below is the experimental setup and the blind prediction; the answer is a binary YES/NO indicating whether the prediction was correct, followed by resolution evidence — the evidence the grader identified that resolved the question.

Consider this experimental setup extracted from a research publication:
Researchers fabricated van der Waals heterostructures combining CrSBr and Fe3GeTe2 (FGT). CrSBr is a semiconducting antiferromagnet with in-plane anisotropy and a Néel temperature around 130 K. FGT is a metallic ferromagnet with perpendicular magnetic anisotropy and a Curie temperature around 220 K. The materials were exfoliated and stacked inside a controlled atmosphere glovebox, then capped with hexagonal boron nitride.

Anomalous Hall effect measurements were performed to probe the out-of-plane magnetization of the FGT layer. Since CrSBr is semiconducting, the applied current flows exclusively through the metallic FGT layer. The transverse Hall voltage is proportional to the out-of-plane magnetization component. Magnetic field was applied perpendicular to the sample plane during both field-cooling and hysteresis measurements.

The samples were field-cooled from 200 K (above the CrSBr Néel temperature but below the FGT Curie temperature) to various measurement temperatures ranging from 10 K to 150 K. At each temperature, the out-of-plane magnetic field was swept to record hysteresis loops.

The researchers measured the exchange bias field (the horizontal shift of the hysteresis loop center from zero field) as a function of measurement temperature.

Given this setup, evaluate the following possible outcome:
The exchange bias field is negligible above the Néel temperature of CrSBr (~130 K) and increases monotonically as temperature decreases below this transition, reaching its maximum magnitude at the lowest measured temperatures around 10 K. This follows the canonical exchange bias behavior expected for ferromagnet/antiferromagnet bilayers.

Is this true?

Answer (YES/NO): YES